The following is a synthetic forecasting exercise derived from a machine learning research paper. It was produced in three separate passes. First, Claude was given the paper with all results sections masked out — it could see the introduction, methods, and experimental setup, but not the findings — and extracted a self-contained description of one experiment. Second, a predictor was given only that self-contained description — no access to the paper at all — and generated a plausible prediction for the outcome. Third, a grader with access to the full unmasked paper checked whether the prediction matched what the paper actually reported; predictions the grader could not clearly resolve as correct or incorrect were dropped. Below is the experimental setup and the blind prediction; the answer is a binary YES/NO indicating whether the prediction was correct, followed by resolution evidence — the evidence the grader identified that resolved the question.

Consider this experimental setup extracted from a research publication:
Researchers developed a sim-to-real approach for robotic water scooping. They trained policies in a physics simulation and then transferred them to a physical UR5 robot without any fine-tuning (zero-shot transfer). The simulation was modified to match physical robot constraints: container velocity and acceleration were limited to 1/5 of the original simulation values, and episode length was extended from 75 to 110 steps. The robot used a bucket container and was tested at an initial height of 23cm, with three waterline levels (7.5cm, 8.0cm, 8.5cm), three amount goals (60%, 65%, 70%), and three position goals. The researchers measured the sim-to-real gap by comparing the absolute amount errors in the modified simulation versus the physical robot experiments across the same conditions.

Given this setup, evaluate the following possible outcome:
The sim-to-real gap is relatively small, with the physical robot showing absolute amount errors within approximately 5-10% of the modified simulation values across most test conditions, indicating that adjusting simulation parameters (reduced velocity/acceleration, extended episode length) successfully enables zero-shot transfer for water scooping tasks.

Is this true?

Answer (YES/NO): YES